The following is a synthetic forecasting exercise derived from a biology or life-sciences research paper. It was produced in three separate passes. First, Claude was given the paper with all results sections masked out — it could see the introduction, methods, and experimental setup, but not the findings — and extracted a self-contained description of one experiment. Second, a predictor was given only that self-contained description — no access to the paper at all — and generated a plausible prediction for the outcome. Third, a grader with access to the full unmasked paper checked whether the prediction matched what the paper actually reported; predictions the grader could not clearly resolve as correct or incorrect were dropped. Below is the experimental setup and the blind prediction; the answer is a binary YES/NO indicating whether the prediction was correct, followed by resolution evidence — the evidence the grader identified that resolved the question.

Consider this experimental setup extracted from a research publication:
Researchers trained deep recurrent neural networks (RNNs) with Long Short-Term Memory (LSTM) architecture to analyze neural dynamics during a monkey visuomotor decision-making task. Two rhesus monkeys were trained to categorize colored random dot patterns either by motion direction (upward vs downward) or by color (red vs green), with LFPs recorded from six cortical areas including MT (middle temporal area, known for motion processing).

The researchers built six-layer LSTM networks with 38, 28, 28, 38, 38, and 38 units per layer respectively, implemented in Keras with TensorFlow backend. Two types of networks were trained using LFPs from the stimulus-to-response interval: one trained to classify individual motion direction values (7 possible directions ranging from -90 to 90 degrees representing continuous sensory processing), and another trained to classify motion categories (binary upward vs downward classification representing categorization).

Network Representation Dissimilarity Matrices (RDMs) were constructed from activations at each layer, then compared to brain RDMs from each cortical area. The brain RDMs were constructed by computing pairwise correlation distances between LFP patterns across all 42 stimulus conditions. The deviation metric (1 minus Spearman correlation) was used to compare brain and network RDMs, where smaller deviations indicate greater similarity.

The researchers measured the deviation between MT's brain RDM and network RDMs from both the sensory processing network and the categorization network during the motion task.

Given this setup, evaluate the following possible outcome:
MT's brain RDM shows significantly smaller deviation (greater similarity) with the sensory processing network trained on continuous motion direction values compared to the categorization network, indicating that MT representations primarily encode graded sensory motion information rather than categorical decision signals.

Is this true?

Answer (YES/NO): NO